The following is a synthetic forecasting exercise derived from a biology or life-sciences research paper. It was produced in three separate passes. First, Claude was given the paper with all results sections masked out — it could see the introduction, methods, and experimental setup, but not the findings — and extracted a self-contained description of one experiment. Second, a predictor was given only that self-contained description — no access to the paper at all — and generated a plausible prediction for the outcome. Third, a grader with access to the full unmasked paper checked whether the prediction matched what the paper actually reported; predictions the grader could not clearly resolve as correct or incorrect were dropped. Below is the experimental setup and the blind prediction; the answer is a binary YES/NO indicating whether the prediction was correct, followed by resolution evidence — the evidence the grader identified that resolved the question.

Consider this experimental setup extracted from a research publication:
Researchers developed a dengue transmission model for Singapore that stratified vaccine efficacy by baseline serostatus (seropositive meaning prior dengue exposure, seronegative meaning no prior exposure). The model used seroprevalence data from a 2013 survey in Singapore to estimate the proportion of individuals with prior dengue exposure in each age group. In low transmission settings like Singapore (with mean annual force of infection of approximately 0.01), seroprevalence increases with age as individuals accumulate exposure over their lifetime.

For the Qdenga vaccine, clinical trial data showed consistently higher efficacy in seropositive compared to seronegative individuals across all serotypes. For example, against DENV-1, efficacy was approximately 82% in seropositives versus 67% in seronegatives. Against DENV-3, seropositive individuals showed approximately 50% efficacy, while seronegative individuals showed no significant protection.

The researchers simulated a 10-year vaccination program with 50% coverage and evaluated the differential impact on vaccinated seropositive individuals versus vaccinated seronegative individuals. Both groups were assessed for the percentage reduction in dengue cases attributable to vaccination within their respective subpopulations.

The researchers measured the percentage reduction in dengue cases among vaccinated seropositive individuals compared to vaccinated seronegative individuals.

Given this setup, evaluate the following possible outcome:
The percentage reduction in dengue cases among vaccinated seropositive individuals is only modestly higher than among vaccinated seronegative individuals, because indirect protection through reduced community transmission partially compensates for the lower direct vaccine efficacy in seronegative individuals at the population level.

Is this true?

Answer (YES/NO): NO